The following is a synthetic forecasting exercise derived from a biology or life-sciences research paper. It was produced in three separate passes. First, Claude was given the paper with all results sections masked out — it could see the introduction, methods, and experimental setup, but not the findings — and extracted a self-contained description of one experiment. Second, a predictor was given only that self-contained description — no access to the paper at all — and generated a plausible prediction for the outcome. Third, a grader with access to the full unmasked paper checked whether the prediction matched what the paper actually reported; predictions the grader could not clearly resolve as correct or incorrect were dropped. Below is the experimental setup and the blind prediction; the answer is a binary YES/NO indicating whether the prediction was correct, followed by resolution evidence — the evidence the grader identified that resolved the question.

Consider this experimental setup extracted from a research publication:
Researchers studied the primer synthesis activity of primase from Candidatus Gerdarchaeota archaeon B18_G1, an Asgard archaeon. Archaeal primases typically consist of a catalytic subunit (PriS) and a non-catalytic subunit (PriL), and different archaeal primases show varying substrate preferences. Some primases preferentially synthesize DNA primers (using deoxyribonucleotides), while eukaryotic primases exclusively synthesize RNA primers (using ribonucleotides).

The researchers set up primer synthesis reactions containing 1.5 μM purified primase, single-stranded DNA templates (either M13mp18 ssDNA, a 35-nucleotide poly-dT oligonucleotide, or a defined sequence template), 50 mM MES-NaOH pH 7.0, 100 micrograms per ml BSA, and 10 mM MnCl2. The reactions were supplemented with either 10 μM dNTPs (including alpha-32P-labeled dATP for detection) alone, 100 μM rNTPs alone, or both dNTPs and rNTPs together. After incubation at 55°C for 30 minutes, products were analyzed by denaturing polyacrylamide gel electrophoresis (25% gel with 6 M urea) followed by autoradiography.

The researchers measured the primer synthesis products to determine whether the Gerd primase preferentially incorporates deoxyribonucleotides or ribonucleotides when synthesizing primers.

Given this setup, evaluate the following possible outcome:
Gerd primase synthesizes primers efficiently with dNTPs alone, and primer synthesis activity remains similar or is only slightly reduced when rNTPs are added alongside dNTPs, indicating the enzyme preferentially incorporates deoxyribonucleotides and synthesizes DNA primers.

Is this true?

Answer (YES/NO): NO